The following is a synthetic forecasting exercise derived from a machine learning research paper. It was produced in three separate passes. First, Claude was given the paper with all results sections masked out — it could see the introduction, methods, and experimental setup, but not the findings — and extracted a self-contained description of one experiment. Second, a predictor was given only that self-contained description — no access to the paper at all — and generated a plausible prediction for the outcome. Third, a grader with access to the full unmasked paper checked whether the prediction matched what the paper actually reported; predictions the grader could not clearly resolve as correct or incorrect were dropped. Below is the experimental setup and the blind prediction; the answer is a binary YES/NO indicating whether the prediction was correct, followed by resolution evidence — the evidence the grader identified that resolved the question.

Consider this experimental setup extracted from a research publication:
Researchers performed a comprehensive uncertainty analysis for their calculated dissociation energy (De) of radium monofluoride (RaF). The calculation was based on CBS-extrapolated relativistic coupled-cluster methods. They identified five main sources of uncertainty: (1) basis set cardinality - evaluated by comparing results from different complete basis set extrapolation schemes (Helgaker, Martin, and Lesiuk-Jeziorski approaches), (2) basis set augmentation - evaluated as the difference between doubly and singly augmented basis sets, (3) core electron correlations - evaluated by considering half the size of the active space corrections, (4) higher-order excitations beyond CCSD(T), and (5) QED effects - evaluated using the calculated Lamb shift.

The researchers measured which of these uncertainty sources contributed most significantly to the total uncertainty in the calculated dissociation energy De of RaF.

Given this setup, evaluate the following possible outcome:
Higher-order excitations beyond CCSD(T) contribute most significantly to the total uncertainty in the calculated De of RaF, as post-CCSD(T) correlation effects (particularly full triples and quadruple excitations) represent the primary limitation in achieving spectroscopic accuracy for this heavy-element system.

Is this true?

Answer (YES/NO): NO